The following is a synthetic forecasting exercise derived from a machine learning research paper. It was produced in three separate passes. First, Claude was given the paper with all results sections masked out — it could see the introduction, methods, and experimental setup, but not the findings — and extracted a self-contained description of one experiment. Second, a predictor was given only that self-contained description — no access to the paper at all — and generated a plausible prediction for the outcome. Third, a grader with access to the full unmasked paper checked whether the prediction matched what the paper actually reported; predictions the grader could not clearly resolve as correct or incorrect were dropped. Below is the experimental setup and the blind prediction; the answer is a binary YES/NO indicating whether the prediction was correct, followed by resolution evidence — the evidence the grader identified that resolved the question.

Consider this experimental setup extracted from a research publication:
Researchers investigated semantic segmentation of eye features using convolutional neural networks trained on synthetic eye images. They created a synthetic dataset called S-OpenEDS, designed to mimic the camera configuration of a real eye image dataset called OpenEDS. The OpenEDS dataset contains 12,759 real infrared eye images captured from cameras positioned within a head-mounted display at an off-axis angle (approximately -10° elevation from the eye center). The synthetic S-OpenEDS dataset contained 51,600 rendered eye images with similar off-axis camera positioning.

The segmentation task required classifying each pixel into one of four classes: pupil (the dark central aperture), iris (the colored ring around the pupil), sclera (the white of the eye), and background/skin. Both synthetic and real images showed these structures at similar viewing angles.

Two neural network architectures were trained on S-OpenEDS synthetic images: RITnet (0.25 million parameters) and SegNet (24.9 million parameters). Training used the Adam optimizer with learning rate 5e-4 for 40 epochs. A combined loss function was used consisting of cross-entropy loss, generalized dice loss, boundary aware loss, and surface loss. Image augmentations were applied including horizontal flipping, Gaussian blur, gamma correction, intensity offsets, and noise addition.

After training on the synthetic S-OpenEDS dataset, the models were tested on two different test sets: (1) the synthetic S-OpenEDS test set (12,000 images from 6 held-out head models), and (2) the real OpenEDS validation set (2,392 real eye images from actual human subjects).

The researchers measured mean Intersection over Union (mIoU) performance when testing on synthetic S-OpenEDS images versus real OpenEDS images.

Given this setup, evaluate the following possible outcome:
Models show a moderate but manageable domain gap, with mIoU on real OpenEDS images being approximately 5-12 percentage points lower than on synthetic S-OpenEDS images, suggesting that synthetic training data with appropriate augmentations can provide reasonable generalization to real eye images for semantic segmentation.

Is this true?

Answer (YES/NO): NO